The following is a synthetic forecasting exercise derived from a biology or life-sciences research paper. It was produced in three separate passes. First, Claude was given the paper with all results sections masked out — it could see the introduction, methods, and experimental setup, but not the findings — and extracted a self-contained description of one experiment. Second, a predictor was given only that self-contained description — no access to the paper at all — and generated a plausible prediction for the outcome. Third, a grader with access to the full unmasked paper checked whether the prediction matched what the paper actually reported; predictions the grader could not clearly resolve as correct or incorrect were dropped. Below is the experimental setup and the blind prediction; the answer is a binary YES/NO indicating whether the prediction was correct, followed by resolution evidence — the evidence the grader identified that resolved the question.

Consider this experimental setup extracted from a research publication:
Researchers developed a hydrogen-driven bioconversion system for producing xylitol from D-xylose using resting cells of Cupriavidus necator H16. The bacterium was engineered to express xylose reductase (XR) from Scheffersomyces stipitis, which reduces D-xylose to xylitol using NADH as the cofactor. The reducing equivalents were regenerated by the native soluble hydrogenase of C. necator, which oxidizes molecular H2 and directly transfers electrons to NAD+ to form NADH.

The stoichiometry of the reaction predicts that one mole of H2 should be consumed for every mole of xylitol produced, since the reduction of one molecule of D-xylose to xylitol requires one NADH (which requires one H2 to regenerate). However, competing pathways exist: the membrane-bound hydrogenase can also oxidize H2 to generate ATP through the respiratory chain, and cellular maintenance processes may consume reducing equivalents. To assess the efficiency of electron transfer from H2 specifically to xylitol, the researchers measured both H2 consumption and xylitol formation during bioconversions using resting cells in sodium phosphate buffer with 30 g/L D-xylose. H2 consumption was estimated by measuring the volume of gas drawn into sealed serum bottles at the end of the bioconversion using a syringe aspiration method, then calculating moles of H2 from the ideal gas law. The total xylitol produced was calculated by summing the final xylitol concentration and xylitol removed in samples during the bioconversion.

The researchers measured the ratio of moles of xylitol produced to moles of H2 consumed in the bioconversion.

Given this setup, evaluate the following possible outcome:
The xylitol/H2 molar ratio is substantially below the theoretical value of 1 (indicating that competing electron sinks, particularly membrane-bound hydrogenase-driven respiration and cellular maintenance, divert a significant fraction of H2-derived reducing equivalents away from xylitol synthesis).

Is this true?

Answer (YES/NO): NO